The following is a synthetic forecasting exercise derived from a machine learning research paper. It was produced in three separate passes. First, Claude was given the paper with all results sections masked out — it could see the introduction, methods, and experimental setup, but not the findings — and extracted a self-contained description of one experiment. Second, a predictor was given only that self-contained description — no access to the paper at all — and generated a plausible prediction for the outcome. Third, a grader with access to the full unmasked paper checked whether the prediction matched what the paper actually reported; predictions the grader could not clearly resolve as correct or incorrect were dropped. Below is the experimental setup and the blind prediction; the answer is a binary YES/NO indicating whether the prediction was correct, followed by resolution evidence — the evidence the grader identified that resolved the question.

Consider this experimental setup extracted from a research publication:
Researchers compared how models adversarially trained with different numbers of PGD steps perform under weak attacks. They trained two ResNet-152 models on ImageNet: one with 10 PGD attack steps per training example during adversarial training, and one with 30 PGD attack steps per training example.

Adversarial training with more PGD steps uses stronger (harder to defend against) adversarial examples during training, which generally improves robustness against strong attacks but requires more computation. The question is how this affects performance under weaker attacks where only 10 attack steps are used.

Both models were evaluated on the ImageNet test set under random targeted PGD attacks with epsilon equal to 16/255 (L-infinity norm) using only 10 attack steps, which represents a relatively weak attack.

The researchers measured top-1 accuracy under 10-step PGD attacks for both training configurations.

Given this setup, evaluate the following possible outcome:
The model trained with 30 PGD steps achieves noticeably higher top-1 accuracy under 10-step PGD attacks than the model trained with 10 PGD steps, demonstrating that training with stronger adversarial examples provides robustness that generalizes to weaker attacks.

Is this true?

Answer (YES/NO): NO